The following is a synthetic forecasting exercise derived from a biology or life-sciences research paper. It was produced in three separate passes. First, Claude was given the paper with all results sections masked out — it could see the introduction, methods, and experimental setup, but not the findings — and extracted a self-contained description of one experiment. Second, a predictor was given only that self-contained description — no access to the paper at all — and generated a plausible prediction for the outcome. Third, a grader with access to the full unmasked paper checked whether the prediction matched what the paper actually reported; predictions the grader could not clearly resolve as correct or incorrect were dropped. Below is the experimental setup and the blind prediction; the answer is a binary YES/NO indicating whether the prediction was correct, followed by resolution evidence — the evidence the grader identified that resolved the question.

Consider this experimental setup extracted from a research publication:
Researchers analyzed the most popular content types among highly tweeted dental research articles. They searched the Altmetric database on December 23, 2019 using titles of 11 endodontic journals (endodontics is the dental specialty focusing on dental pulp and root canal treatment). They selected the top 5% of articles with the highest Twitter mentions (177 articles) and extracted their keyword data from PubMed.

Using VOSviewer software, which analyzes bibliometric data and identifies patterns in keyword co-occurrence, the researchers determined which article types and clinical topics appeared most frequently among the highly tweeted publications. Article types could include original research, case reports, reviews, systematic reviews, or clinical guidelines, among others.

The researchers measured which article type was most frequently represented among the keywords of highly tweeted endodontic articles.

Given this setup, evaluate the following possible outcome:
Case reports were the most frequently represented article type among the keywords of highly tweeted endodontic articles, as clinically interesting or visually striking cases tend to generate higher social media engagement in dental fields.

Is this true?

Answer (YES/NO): NO